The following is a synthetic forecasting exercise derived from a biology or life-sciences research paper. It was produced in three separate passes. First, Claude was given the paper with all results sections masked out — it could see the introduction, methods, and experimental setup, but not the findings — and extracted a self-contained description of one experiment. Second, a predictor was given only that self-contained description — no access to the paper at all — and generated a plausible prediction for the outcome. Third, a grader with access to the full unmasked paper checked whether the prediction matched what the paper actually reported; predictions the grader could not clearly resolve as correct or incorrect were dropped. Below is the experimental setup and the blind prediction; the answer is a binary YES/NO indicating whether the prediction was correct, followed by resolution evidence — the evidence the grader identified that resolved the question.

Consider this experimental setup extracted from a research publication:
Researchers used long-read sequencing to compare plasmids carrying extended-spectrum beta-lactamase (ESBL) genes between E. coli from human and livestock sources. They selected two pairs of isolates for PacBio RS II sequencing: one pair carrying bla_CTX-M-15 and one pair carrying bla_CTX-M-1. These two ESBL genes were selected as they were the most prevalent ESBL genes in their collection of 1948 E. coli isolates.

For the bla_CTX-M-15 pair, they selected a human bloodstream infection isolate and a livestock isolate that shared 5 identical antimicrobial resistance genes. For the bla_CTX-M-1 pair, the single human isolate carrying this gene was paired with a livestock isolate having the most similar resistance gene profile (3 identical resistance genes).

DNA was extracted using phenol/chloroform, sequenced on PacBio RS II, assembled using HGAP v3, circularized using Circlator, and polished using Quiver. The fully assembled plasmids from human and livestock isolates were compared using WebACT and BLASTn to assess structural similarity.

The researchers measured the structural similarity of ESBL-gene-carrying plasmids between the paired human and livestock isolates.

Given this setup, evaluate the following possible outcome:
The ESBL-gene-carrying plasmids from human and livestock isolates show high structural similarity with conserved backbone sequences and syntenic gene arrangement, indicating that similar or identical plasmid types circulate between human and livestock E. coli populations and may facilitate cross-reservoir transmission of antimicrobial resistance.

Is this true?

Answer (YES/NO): NO